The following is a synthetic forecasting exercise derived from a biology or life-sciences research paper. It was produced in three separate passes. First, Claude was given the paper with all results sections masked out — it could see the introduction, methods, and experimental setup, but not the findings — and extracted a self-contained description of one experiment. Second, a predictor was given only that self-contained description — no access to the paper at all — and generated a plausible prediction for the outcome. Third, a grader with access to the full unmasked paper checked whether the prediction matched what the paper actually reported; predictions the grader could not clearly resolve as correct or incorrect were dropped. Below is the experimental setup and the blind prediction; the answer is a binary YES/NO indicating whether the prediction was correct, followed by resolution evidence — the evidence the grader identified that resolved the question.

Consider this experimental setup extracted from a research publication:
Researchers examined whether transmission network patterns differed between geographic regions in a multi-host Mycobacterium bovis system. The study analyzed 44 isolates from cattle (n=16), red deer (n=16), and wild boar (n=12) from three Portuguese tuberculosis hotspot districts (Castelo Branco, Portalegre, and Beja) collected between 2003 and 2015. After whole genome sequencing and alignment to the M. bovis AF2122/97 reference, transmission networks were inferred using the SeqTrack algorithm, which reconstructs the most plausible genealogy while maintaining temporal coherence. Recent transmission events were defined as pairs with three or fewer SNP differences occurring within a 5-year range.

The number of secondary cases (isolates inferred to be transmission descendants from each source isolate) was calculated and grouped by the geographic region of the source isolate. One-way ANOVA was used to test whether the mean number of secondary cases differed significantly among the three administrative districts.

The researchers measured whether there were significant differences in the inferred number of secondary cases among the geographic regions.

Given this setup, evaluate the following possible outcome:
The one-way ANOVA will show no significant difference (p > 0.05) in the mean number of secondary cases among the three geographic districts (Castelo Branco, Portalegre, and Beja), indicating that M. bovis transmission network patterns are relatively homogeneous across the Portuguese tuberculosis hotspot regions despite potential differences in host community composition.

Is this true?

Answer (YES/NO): YES